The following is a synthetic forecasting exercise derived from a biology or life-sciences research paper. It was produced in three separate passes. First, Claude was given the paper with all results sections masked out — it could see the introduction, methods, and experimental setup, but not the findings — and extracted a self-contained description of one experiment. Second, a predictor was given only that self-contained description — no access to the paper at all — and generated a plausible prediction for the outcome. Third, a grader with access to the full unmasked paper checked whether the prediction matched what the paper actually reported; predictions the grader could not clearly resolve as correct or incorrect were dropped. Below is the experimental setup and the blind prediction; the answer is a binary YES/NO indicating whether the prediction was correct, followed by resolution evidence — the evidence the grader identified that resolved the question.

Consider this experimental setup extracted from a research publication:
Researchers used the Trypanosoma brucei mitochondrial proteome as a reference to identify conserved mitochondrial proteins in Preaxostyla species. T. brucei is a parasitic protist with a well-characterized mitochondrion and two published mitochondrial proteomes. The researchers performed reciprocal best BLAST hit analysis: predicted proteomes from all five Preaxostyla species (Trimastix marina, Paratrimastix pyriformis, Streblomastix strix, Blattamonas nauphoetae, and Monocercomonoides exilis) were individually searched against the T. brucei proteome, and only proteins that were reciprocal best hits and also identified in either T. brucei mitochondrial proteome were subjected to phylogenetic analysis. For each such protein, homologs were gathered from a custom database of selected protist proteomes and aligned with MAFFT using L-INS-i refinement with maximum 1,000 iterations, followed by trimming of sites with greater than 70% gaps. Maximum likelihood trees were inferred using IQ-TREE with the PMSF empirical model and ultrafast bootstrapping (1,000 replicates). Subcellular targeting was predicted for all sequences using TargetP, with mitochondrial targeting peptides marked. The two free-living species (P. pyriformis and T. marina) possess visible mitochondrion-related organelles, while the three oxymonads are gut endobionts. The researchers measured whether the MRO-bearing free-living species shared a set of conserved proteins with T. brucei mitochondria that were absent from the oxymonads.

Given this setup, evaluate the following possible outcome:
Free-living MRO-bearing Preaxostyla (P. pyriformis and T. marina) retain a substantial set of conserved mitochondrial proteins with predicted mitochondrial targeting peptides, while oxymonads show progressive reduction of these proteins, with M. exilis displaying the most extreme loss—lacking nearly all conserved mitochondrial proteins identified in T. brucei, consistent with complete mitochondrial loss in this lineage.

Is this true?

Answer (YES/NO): NO